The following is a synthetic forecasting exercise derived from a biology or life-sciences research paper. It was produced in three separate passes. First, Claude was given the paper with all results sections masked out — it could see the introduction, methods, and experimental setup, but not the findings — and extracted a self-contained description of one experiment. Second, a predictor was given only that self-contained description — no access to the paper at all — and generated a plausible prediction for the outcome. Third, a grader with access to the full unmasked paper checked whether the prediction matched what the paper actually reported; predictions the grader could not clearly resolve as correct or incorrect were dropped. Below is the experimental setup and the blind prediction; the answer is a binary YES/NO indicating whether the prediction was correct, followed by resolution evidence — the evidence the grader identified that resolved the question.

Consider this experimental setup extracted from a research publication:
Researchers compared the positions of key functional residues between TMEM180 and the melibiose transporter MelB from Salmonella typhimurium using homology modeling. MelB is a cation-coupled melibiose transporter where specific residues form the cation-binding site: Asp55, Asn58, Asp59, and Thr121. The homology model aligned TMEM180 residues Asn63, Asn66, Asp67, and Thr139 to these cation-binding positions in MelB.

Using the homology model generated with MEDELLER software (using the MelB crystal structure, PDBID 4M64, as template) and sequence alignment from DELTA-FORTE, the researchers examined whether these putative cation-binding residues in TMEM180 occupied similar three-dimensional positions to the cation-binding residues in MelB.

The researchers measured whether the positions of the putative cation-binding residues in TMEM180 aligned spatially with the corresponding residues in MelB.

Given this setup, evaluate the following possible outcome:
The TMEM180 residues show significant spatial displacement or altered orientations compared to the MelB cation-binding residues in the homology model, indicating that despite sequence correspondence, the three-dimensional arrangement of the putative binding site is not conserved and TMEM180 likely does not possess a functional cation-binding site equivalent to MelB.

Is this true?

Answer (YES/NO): NO